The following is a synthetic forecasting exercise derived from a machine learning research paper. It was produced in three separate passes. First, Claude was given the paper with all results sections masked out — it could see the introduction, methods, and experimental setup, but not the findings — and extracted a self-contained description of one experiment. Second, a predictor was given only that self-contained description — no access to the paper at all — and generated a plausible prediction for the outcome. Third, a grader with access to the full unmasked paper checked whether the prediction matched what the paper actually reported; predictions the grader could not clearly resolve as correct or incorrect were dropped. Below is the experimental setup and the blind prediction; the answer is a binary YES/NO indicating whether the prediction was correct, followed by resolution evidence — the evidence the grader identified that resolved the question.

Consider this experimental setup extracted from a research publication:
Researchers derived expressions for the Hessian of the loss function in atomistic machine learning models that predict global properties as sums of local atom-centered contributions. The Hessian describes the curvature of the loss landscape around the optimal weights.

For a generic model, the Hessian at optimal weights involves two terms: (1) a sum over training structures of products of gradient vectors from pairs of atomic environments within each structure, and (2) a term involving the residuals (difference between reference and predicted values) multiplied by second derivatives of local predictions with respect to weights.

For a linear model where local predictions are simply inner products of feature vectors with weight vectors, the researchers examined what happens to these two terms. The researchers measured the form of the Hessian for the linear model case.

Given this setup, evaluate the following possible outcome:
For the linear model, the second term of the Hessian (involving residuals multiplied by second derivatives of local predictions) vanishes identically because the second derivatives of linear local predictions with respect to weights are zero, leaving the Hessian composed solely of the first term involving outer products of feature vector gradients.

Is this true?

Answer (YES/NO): YES